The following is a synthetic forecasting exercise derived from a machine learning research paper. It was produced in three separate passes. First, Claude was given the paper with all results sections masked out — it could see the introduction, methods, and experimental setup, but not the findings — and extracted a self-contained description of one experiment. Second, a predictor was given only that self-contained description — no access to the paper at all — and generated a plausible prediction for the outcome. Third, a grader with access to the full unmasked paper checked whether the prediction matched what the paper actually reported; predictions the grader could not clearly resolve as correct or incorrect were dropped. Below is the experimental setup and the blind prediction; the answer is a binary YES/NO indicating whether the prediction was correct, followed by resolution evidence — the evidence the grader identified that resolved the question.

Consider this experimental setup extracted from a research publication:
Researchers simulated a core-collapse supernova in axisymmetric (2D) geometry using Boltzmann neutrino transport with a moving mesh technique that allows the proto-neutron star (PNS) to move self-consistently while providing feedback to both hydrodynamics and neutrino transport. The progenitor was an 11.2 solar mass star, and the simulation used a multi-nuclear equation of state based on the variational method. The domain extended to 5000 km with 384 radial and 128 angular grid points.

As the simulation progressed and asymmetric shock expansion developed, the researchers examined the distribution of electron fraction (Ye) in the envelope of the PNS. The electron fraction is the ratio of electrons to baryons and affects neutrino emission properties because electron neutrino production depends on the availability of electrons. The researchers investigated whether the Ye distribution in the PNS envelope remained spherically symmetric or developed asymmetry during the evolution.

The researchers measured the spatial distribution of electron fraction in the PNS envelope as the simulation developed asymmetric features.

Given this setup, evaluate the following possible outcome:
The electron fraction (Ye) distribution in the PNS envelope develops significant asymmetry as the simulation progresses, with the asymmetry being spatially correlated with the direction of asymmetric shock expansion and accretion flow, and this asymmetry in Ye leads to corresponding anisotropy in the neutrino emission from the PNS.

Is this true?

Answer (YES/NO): YES